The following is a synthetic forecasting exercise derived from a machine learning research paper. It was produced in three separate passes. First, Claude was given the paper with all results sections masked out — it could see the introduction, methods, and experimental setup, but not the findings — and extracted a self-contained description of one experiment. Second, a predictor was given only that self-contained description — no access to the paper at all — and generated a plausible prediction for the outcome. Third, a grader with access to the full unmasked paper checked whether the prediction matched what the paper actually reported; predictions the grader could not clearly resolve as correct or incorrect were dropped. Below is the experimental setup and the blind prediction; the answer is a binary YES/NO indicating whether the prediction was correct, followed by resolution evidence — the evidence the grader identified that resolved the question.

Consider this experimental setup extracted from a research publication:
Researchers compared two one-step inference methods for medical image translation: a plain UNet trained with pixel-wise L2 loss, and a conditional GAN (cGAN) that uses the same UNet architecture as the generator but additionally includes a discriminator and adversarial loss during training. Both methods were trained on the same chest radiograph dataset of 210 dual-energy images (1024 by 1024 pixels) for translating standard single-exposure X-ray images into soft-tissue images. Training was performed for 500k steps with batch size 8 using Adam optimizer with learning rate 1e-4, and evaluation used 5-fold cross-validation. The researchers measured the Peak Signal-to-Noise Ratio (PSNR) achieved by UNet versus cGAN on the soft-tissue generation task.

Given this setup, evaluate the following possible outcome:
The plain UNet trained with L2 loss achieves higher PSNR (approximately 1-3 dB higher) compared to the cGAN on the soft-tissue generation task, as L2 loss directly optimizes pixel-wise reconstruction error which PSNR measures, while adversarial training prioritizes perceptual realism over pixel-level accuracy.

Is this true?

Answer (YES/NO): NO